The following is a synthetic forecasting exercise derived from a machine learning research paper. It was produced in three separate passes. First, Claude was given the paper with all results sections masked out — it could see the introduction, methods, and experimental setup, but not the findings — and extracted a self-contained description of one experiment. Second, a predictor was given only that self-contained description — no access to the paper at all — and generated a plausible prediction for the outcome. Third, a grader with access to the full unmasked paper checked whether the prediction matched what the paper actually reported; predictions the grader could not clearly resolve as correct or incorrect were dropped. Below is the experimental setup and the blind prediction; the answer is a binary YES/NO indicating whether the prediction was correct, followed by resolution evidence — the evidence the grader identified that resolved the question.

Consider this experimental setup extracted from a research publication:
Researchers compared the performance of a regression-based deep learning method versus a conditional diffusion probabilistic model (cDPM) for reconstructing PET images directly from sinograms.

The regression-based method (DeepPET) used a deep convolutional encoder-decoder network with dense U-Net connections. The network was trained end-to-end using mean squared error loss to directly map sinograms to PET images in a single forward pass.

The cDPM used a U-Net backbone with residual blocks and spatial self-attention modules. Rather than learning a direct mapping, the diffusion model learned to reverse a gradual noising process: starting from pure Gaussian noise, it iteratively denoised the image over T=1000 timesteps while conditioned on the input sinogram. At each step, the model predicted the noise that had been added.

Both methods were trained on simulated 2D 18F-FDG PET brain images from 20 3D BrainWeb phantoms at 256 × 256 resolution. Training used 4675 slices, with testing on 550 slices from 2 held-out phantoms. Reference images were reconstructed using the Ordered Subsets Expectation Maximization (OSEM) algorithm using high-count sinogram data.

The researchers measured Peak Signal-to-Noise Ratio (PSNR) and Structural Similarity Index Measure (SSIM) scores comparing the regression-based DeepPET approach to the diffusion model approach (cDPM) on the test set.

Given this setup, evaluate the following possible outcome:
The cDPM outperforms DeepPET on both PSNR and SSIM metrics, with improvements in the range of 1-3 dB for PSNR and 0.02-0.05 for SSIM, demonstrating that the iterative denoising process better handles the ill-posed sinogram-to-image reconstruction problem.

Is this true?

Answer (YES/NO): NO